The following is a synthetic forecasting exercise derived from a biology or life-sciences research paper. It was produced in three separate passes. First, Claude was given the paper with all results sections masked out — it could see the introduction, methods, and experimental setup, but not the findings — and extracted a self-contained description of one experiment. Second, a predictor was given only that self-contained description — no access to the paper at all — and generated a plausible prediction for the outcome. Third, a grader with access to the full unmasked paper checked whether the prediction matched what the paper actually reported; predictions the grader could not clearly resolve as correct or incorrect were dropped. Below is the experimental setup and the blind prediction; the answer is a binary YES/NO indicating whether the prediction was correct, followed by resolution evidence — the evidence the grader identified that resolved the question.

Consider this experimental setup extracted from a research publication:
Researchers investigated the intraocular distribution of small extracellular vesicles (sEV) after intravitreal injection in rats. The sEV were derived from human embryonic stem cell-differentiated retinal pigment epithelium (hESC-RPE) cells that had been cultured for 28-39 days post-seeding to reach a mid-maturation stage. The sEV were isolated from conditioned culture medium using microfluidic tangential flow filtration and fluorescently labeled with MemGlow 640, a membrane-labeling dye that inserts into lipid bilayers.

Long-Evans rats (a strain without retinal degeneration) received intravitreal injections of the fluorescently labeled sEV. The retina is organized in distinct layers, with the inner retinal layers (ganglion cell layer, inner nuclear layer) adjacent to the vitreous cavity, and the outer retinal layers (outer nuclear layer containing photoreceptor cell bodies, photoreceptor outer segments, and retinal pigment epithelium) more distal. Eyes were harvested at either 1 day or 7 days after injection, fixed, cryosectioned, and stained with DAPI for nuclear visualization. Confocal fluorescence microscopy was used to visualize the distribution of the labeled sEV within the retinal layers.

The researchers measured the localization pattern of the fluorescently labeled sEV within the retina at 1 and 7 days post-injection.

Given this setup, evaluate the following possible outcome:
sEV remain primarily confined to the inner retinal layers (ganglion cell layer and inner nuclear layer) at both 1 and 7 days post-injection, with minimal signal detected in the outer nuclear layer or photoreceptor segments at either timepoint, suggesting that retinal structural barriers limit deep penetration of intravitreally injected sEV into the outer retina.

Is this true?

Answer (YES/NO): NO